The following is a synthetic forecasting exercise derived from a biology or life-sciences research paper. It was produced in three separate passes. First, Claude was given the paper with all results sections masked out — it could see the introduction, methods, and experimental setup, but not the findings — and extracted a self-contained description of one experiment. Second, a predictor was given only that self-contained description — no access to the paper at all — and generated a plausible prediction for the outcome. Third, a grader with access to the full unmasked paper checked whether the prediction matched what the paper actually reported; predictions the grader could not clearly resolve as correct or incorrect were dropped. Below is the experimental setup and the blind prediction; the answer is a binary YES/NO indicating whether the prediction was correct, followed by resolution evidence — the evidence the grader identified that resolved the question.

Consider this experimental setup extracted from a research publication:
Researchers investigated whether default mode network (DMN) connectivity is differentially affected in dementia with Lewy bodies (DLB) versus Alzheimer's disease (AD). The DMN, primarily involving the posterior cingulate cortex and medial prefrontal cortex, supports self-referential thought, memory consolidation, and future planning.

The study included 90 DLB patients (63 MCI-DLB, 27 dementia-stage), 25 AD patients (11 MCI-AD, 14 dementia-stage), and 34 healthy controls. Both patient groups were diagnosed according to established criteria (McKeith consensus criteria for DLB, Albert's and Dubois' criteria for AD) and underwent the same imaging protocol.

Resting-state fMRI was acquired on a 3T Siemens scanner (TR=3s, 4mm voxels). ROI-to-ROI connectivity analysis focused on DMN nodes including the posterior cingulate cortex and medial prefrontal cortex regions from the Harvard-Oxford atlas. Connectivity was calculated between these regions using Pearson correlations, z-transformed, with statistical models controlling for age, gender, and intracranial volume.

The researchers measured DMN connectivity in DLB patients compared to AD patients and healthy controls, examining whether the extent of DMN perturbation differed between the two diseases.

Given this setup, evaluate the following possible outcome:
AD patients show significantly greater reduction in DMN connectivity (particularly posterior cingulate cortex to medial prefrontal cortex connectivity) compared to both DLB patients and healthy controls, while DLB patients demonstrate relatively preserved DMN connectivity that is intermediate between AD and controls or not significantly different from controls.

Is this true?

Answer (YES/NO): NO